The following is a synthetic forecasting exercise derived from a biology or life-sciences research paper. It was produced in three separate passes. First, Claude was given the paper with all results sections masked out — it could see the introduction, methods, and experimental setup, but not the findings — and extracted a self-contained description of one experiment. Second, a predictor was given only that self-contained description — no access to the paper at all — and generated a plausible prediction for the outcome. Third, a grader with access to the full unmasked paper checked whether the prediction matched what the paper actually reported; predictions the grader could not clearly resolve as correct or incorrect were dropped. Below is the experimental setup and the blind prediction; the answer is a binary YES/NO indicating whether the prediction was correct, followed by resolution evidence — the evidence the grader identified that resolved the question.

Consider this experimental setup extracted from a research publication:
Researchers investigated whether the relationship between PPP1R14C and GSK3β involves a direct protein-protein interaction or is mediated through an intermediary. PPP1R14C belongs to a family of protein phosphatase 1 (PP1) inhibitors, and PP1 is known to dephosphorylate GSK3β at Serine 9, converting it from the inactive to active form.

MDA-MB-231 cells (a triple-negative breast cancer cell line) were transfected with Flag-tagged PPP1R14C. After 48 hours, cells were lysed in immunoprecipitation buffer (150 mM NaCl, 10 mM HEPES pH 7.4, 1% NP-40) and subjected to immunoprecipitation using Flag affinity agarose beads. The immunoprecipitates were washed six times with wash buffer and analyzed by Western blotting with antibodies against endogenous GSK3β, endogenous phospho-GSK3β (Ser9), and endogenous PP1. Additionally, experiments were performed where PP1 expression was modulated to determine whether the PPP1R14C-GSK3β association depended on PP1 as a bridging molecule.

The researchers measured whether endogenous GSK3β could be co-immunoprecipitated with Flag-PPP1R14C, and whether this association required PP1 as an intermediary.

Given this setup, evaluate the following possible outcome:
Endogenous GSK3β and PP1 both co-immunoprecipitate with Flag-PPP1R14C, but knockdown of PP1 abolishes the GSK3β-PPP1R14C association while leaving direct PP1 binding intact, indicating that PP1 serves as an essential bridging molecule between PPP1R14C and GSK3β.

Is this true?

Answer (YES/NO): NO